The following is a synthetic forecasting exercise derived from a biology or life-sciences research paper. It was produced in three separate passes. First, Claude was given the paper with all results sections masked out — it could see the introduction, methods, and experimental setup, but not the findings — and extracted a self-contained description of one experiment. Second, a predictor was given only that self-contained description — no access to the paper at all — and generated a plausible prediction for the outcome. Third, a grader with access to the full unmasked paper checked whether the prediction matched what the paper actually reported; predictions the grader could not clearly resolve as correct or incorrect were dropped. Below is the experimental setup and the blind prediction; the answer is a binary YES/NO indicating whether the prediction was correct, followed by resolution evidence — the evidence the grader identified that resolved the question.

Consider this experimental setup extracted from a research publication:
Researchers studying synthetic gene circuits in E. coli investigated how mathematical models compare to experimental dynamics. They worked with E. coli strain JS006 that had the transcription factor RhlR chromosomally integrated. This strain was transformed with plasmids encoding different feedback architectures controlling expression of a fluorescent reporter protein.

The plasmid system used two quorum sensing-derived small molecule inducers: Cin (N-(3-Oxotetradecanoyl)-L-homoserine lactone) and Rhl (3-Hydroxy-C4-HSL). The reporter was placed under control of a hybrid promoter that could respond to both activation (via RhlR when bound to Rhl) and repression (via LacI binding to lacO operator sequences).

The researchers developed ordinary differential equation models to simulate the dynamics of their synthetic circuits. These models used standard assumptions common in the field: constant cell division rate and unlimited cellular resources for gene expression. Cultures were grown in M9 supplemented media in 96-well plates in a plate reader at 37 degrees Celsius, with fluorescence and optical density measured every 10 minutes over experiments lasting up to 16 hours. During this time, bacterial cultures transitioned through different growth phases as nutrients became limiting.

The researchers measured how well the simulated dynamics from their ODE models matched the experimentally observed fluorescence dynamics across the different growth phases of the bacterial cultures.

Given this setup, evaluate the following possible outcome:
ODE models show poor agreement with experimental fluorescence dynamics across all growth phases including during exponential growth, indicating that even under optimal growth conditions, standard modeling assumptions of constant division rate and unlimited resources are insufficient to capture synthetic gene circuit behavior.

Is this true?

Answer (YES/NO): NO